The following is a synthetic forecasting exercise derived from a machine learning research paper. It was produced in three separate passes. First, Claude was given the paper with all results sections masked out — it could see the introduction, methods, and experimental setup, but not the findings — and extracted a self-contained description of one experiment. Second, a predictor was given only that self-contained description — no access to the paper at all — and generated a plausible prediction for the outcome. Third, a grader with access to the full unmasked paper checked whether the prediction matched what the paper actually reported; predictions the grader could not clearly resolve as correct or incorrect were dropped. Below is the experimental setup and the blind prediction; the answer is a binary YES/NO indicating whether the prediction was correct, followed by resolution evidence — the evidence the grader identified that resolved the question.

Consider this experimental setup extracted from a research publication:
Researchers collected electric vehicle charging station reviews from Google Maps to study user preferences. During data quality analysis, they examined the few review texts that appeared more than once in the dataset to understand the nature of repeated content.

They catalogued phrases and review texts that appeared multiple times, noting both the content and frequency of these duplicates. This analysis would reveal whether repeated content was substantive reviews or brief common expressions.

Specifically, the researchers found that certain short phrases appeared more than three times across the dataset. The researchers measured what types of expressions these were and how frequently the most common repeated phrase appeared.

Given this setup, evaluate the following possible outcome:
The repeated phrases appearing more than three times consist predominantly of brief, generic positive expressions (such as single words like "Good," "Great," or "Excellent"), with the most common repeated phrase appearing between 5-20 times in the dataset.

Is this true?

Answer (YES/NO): NO